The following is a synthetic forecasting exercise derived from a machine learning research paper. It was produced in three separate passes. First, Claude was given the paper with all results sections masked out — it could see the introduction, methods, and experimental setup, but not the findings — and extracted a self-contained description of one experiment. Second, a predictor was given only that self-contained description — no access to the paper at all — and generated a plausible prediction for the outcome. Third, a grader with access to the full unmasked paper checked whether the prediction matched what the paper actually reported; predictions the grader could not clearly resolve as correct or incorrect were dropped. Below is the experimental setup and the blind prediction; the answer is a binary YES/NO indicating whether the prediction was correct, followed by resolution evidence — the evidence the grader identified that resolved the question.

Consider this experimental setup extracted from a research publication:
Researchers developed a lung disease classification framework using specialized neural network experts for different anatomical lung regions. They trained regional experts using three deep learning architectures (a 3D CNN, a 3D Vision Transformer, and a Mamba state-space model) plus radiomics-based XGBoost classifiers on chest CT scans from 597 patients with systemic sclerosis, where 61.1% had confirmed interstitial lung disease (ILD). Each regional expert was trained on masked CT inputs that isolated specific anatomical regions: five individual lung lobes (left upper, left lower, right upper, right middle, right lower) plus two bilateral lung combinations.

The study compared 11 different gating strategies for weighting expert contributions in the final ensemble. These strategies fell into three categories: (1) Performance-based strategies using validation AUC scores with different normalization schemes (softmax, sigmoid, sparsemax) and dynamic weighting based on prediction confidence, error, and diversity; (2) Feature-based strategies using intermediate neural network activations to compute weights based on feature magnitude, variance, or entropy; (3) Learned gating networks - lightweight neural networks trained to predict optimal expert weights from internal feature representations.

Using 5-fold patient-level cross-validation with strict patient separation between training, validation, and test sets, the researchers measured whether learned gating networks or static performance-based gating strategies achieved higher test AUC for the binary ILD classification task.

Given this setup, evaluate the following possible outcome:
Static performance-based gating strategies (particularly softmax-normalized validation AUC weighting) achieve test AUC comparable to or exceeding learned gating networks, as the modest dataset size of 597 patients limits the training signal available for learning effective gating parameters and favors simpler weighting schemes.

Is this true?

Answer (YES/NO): NO